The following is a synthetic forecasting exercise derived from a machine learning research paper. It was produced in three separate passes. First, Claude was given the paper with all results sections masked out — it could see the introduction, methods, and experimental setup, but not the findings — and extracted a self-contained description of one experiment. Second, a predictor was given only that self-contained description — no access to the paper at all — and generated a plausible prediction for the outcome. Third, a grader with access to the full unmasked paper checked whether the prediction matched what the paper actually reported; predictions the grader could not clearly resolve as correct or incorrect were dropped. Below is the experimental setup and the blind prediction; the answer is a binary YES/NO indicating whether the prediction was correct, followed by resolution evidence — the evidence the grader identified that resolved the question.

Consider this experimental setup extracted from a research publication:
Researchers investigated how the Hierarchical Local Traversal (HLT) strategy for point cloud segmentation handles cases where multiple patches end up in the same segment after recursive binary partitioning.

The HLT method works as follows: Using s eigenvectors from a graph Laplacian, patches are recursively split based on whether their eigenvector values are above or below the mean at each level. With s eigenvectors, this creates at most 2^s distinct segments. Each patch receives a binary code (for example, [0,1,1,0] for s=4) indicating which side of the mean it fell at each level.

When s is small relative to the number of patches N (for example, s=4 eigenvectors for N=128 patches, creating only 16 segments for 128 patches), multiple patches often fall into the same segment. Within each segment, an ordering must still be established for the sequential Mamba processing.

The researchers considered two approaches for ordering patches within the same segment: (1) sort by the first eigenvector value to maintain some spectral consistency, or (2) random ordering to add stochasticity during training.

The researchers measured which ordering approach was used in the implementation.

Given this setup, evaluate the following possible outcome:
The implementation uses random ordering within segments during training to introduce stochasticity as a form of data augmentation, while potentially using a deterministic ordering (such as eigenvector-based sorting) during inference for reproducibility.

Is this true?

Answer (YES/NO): YES